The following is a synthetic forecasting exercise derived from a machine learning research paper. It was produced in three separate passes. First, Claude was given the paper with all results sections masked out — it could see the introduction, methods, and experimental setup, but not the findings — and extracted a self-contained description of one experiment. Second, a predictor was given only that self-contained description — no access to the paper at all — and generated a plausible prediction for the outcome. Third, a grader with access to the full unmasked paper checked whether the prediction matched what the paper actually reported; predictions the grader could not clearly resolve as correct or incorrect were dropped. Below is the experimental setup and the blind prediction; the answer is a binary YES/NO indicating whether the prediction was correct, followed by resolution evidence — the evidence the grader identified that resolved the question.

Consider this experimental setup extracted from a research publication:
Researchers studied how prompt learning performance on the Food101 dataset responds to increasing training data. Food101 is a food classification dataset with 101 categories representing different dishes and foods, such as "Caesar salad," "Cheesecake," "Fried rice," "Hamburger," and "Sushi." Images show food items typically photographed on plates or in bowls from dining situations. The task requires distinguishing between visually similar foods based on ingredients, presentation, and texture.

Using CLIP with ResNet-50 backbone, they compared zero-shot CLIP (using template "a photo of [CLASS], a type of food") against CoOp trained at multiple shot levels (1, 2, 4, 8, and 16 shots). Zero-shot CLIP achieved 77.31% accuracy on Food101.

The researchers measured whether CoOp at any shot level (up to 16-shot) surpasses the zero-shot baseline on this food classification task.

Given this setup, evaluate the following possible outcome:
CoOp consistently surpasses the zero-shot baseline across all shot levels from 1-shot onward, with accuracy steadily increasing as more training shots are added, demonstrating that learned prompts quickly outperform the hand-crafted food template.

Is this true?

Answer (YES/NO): NO